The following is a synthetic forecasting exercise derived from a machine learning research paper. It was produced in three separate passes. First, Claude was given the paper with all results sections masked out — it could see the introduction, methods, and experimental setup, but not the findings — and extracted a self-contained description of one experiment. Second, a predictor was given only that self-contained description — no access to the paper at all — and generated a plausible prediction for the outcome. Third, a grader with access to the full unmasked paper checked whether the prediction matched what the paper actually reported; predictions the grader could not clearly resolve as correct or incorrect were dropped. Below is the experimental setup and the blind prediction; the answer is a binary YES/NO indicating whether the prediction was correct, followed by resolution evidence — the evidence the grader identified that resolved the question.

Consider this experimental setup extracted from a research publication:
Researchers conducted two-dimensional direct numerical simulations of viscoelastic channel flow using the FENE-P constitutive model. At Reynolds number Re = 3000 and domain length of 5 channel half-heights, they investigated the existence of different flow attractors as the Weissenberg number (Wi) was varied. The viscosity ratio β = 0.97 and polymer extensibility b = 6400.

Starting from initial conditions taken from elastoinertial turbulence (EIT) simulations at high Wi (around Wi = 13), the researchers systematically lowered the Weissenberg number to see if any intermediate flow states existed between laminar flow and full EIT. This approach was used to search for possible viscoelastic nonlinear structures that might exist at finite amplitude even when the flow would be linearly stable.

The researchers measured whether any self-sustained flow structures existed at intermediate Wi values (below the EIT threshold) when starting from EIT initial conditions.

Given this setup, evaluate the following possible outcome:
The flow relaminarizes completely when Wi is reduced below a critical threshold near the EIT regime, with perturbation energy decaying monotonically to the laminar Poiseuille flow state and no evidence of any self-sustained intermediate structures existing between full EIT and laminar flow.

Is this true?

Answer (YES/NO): NO